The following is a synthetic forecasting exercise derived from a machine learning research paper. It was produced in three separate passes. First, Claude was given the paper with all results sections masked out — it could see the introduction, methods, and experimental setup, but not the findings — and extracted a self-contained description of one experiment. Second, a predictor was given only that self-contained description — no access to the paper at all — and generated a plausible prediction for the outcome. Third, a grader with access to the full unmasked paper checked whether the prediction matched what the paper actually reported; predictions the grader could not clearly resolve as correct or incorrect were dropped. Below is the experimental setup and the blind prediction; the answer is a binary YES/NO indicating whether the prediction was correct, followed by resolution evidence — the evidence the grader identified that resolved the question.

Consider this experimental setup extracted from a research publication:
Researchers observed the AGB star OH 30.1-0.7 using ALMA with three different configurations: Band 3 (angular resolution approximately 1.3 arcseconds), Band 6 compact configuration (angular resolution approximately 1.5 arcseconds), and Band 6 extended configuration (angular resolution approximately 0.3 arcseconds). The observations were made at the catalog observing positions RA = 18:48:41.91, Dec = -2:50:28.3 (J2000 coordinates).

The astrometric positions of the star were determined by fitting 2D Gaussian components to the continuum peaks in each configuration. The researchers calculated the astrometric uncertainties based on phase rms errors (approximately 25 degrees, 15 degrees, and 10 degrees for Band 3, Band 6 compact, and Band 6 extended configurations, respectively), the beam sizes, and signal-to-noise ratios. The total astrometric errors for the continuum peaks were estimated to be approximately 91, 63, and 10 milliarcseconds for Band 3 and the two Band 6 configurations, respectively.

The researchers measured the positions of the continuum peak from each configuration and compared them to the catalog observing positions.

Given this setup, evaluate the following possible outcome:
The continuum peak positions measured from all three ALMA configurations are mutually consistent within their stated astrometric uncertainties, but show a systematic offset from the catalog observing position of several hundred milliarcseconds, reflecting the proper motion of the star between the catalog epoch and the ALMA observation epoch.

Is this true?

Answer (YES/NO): NO